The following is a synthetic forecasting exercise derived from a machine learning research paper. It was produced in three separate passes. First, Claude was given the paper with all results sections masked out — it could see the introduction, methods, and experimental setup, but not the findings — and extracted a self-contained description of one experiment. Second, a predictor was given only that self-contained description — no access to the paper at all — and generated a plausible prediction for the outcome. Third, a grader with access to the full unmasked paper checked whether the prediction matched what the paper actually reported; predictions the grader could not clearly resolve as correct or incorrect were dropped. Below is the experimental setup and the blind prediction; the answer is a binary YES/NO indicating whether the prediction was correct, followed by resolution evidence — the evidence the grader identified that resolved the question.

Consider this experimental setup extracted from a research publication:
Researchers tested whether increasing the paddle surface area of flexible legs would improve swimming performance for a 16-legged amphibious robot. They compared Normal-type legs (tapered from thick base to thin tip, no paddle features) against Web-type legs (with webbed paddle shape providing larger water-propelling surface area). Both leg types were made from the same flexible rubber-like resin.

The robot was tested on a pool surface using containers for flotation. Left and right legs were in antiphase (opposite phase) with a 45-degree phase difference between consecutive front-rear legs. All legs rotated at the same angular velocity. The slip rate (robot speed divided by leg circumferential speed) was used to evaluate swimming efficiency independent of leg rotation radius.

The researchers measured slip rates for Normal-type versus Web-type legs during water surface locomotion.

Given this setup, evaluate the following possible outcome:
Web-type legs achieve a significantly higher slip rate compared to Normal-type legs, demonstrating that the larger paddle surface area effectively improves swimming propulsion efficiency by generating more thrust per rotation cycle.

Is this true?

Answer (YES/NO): NO